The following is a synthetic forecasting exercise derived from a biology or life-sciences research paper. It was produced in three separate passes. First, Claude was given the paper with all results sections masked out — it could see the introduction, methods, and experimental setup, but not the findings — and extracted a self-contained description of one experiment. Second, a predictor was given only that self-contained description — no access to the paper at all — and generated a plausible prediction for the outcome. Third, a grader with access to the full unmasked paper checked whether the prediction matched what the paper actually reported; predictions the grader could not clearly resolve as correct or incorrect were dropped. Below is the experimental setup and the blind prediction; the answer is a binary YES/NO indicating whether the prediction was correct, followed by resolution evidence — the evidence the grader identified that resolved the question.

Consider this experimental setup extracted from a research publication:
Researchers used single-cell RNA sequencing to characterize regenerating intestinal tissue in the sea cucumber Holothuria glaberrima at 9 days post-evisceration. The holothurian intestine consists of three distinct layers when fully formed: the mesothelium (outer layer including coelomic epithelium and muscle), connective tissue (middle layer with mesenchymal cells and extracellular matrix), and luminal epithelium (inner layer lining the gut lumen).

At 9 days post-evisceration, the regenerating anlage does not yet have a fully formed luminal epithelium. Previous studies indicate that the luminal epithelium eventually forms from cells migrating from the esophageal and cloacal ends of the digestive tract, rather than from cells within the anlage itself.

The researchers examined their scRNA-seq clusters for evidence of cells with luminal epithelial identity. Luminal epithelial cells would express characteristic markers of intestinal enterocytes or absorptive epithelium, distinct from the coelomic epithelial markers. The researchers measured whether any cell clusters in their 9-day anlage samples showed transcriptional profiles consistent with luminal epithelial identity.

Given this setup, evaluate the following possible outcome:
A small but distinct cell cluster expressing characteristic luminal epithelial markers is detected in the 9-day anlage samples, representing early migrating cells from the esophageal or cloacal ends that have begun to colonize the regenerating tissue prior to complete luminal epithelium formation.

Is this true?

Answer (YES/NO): NO